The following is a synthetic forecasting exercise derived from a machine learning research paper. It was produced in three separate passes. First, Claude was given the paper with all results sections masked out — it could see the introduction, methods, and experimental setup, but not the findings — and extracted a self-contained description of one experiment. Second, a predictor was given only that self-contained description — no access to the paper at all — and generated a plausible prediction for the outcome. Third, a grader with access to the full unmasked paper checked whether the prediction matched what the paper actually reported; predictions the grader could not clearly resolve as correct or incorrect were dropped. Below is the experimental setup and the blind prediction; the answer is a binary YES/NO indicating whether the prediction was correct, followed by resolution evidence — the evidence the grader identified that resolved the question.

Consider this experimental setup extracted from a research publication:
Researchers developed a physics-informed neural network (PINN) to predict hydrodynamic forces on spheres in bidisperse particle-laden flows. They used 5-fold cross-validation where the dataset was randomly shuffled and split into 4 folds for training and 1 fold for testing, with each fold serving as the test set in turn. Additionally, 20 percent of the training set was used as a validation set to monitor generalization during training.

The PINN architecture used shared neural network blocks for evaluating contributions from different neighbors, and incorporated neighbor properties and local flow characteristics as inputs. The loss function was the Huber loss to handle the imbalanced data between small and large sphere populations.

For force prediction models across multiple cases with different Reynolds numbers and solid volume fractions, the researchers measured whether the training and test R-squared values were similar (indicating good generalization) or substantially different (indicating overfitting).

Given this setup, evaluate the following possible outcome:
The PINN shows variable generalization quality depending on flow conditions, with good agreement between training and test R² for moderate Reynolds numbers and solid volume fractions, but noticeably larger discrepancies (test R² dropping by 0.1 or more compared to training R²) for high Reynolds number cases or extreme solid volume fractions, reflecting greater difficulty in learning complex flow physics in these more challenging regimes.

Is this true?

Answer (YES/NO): YES